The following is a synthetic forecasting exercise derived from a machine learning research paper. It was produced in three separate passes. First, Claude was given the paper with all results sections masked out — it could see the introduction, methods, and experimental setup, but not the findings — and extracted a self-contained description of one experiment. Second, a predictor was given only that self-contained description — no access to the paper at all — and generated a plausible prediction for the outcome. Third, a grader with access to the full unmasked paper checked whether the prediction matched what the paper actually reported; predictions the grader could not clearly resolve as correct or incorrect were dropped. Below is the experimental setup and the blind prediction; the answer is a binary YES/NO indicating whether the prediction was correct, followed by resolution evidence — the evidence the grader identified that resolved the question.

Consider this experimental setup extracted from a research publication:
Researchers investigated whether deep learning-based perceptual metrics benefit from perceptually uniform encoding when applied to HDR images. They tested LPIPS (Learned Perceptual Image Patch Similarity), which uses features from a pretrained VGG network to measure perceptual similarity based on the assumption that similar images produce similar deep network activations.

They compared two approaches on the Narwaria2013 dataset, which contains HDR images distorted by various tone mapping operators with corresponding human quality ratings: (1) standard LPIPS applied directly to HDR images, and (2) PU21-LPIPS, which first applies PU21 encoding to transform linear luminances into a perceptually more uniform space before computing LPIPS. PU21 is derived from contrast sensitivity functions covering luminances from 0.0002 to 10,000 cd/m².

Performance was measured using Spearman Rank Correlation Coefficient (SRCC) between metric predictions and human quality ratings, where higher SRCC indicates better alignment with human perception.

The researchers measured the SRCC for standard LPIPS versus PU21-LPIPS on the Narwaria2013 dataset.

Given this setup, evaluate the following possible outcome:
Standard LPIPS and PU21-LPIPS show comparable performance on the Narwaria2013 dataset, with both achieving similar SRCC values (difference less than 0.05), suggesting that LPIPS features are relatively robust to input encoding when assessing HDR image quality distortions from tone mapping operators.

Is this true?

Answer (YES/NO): NO